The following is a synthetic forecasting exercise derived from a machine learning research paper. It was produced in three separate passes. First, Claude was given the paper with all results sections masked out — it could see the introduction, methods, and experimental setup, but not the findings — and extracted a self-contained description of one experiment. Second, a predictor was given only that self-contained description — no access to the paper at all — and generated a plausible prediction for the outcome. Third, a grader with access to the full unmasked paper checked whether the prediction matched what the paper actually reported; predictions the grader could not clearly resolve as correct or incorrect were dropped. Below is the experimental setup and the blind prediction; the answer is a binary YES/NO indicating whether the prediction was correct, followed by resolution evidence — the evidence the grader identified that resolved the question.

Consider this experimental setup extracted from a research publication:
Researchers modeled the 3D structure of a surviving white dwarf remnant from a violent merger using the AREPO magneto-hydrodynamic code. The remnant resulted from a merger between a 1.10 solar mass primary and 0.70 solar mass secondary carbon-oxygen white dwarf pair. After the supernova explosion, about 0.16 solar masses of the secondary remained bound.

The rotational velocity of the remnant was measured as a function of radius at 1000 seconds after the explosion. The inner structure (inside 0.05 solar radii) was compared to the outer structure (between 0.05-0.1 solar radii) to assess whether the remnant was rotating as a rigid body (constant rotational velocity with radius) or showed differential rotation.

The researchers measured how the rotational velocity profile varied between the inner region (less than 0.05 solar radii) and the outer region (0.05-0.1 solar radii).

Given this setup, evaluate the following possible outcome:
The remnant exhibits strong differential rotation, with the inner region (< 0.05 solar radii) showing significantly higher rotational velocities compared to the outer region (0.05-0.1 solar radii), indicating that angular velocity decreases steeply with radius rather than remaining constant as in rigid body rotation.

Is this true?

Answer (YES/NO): NO